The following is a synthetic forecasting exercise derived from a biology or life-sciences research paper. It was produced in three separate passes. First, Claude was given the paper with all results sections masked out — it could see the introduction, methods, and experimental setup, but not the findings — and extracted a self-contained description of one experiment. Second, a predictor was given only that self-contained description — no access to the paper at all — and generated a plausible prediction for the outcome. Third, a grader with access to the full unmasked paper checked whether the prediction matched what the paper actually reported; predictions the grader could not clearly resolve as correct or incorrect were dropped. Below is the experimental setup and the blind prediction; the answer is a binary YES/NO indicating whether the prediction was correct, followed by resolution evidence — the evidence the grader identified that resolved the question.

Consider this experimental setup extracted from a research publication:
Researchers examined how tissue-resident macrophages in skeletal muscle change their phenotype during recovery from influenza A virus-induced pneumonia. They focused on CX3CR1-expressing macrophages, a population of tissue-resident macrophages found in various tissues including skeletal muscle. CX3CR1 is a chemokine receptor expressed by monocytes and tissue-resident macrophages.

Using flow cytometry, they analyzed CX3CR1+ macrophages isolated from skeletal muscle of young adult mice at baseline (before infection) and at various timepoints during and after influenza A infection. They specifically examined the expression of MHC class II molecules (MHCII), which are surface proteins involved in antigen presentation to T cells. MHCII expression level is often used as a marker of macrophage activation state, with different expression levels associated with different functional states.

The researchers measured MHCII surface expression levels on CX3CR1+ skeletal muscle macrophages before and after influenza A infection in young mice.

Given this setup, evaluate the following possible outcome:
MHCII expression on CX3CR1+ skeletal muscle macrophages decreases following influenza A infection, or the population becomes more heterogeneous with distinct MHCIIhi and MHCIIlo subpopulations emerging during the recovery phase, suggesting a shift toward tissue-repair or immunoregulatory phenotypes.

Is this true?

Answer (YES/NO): YES